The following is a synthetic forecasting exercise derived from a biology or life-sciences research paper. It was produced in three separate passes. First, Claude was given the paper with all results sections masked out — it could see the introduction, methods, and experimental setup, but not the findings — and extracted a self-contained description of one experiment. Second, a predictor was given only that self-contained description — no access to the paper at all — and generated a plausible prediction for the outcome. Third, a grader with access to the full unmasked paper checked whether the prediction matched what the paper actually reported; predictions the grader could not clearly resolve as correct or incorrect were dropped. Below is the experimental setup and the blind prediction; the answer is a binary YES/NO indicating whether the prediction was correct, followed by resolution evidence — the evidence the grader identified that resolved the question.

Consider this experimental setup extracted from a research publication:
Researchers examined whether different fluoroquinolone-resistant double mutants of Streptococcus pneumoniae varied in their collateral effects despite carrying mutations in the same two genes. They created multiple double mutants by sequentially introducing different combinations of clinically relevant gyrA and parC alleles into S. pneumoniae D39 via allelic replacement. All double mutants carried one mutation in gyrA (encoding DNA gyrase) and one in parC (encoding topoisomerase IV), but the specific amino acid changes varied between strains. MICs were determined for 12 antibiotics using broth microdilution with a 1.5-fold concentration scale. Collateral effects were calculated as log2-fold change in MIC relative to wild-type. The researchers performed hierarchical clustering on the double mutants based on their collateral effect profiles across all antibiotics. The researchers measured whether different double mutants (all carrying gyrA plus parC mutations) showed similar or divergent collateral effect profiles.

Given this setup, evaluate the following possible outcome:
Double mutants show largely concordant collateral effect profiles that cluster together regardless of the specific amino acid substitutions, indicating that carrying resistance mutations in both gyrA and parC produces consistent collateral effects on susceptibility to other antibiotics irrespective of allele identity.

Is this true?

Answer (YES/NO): NO